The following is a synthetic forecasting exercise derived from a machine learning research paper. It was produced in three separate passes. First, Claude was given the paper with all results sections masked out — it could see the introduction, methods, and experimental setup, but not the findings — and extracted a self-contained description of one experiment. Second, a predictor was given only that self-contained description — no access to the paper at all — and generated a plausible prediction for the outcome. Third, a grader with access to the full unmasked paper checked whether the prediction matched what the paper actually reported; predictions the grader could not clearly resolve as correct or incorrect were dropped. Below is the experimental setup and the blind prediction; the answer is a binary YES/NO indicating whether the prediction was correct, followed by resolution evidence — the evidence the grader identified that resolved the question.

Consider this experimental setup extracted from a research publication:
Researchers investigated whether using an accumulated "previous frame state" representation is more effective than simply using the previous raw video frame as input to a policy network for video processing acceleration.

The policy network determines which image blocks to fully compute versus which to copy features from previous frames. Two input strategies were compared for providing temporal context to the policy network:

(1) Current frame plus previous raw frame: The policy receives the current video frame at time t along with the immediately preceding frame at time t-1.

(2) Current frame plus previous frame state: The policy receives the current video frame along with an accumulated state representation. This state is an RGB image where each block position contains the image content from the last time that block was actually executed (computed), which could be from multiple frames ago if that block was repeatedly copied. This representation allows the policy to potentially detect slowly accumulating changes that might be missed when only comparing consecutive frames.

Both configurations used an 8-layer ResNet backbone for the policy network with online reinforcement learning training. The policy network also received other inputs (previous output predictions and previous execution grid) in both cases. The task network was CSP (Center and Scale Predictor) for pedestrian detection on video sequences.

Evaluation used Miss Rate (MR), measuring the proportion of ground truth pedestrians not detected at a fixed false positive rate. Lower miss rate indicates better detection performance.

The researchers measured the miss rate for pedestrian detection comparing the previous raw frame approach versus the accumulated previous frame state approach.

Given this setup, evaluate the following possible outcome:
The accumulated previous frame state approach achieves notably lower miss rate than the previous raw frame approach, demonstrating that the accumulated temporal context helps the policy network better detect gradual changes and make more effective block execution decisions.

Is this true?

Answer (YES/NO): NO